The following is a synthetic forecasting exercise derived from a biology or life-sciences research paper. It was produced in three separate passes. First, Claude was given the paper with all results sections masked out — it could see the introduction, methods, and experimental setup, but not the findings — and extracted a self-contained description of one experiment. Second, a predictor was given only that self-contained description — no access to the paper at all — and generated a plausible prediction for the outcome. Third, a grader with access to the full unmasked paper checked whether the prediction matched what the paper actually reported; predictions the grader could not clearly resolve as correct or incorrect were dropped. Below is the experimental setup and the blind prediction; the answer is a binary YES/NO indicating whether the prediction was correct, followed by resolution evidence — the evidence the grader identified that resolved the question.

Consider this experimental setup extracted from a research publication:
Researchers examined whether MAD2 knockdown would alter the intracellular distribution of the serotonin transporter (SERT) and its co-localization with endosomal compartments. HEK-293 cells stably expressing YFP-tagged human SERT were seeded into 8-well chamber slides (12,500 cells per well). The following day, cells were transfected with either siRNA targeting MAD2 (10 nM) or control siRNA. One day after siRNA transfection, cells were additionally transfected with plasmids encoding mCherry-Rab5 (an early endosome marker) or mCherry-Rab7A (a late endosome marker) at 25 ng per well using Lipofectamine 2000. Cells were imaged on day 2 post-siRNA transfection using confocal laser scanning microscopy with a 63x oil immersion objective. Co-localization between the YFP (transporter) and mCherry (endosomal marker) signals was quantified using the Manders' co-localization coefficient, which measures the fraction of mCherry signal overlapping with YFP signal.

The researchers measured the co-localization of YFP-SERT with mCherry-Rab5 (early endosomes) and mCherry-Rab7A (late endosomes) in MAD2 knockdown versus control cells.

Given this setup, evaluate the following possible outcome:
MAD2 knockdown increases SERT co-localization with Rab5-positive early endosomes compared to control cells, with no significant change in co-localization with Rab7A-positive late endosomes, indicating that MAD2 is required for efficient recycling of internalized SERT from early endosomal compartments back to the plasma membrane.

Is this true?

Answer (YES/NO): NO